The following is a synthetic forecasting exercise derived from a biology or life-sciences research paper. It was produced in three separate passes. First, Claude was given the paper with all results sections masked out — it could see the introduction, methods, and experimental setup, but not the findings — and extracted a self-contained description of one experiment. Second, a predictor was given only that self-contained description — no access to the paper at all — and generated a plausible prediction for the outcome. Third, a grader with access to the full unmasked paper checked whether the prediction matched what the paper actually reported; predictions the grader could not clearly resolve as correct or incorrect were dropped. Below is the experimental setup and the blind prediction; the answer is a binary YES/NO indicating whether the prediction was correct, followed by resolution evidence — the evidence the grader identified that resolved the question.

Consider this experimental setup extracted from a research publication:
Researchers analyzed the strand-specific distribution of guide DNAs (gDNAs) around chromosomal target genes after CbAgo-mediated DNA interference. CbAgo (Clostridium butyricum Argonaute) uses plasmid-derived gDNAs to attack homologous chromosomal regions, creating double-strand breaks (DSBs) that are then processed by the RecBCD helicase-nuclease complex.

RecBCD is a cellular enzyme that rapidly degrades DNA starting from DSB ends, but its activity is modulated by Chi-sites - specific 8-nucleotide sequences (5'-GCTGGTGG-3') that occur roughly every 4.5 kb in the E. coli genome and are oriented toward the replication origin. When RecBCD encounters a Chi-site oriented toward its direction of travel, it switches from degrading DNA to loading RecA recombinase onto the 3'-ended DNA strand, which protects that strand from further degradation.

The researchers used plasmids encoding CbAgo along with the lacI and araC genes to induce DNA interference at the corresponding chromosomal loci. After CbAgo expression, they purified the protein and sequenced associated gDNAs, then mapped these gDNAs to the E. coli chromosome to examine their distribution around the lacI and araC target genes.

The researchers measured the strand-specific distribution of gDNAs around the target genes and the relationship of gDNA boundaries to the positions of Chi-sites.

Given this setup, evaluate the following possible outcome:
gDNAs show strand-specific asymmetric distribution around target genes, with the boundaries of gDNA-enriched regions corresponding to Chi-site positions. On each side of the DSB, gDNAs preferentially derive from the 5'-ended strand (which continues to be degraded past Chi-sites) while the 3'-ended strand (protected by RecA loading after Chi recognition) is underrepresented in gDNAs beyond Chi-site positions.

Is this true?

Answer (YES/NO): NO